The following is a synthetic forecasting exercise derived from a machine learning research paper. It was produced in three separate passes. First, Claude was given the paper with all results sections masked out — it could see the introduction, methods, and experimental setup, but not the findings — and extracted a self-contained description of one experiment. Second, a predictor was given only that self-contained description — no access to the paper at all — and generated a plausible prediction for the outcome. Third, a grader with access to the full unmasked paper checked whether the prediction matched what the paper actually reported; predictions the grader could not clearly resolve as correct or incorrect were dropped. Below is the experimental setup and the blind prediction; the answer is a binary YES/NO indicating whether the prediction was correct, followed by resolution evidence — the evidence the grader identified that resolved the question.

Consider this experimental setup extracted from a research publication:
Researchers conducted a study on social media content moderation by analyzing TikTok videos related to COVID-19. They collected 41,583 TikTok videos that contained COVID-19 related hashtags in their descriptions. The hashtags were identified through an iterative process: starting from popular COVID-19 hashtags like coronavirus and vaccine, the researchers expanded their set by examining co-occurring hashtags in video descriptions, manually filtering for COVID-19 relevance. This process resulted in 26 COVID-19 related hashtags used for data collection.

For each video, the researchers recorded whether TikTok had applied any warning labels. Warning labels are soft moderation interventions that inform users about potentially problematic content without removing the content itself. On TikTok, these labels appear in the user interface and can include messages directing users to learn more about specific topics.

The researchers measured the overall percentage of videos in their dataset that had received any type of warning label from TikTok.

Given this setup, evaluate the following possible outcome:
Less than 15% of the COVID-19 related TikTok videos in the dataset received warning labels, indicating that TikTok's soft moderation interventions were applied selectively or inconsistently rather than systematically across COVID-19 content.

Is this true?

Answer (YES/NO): NO